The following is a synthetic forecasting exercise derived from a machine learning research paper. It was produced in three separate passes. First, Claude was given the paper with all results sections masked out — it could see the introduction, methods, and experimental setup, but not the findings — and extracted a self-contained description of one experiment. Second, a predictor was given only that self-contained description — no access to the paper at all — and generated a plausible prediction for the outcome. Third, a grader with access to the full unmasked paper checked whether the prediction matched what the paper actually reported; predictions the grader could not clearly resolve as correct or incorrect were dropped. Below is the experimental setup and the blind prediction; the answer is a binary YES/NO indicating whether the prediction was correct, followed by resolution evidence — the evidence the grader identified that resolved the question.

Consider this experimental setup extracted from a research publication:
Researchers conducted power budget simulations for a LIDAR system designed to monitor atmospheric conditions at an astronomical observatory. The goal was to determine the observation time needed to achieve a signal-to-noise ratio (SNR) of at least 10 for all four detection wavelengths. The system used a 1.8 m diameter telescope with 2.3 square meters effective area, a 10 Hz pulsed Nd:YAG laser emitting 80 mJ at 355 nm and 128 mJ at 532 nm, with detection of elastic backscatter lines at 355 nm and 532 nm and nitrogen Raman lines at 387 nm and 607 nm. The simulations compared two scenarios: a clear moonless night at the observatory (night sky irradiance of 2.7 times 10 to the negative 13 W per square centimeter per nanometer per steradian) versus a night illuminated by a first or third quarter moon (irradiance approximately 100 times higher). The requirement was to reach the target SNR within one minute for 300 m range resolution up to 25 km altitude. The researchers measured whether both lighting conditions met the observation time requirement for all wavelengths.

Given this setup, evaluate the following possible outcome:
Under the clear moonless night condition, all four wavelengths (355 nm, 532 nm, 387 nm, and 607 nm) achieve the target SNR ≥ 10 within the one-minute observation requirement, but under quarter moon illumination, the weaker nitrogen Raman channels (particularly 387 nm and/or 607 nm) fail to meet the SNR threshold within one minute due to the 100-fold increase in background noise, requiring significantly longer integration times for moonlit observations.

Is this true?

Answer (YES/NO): NO